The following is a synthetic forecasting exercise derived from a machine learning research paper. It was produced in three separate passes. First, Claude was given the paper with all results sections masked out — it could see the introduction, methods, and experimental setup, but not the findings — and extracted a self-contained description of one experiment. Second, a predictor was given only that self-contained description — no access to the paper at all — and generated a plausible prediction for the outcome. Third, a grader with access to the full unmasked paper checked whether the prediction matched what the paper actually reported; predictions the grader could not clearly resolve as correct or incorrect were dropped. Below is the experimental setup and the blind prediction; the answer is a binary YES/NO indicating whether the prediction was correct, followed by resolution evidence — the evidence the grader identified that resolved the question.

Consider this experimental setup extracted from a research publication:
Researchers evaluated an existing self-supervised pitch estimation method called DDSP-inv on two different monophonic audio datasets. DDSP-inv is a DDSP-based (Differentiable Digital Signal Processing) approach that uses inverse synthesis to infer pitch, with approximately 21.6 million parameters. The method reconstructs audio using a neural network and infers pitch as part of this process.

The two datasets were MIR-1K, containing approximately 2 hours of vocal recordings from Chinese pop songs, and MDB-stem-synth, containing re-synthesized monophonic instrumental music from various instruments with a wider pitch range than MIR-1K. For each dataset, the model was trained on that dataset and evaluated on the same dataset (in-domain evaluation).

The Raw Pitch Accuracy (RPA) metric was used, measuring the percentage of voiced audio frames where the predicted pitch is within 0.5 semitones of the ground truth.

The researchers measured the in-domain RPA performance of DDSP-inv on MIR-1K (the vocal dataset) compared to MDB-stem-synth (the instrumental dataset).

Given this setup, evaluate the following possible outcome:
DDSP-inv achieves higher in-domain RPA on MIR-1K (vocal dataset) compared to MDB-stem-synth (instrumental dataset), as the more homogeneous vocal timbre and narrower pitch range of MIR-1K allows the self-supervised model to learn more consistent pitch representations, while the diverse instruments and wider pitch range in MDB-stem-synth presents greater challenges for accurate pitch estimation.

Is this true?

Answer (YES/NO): YES